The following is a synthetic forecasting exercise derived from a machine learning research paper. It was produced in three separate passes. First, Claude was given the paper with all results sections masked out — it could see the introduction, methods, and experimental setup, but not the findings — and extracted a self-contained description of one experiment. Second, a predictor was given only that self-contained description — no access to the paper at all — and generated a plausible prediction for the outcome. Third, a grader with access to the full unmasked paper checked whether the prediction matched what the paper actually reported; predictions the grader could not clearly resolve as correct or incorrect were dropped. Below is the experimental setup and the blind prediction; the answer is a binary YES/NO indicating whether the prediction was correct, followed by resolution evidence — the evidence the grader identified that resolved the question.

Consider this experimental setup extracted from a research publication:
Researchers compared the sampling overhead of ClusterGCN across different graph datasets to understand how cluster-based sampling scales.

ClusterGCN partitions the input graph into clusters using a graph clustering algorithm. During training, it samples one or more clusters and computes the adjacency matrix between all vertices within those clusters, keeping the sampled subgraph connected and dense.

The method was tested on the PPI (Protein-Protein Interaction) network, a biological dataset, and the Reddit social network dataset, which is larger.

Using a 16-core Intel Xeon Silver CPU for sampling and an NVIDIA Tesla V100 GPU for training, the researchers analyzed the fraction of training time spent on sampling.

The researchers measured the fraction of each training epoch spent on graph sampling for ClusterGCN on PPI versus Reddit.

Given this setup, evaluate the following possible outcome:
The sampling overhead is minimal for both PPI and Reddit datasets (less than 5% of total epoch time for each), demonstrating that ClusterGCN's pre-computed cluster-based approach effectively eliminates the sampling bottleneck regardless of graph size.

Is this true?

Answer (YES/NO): NO